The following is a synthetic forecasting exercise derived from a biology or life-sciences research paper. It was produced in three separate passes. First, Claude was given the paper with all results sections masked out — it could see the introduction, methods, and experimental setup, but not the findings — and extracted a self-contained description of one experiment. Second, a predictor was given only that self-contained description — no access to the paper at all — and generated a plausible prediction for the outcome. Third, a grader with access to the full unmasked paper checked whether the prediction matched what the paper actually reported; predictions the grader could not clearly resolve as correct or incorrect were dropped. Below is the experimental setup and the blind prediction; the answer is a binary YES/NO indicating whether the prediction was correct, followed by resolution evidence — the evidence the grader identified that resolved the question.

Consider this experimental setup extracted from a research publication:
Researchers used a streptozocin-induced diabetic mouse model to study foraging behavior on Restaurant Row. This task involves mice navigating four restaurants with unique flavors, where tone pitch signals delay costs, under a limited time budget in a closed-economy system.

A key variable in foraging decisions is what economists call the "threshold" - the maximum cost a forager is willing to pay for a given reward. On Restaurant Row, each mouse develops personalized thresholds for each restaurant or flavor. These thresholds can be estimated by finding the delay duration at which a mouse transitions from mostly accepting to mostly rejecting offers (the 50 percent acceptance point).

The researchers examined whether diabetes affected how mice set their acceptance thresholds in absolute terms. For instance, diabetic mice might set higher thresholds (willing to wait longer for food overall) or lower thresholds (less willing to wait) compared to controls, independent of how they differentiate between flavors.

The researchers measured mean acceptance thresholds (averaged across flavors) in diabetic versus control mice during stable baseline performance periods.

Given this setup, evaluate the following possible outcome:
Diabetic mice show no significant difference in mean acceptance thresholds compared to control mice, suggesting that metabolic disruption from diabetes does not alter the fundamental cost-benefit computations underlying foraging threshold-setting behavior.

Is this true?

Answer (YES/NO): NO